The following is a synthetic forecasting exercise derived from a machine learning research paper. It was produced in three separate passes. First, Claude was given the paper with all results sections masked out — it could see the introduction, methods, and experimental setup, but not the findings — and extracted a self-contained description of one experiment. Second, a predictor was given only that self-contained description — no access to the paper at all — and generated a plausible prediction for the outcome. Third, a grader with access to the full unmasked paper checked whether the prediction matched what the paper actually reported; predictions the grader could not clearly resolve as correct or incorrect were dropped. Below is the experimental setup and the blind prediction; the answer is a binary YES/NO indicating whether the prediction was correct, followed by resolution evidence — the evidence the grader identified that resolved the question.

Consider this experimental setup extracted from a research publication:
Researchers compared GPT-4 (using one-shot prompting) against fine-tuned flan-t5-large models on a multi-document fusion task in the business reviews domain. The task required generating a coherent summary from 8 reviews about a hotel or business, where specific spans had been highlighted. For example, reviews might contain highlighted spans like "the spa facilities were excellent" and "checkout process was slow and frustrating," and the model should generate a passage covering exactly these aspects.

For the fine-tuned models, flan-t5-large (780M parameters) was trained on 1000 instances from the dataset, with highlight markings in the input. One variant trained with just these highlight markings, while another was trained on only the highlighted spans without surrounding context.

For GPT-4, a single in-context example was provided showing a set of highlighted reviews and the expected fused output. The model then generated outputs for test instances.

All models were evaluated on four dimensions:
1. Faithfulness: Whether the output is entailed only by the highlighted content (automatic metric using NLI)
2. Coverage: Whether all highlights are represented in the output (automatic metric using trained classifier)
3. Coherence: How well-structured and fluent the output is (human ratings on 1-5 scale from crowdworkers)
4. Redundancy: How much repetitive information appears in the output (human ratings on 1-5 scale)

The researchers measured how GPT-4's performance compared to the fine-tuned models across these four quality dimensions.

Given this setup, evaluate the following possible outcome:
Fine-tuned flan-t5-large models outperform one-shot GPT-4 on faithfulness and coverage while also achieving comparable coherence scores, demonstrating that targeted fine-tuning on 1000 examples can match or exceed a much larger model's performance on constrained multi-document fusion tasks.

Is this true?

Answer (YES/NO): NO